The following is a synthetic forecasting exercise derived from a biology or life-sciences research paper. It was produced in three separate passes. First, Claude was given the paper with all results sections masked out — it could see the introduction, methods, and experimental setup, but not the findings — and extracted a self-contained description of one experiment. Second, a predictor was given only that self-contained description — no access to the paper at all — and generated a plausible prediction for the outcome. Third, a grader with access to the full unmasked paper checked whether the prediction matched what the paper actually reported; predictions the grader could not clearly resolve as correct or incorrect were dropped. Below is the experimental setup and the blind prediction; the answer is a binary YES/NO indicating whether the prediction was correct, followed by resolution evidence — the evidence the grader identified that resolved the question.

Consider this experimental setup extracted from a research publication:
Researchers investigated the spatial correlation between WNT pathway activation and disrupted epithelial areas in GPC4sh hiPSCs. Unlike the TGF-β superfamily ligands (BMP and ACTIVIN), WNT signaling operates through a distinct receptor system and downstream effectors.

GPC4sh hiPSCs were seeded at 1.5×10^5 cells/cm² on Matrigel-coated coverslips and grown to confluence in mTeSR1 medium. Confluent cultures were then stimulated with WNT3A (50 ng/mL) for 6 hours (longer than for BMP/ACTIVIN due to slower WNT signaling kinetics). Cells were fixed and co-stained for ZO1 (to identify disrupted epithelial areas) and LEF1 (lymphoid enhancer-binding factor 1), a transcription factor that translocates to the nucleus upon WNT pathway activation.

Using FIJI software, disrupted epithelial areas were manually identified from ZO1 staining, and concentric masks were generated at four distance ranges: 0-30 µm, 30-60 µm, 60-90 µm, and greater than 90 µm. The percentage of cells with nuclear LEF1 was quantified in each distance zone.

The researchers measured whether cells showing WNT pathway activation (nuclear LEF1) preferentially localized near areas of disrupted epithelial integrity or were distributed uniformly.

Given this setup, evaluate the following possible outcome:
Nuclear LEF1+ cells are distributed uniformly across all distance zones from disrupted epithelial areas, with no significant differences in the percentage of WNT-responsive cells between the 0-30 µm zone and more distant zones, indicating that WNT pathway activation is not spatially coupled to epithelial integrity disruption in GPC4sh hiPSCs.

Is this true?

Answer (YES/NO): YES